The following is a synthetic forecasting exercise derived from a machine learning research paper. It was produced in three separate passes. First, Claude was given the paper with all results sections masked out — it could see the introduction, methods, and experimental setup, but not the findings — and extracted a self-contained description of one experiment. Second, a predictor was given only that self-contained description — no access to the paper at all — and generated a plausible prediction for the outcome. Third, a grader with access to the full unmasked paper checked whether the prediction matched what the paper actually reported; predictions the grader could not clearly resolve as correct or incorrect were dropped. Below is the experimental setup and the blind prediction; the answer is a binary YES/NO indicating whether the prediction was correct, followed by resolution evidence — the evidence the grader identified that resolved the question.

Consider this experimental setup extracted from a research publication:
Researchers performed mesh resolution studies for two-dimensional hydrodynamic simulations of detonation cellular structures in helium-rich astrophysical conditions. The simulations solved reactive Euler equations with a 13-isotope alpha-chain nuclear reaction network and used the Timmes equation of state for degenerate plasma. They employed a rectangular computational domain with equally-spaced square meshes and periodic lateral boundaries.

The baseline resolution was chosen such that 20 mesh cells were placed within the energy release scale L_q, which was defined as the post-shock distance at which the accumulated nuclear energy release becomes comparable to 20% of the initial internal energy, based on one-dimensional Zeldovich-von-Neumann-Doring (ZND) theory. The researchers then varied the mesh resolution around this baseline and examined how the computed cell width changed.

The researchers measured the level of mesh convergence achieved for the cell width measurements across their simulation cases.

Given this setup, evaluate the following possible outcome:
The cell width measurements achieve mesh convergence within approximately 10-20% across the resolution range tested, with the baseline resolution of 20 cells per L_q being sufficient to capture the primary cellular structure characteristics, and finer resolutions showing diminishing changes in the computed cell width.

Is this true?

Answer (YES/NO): NO